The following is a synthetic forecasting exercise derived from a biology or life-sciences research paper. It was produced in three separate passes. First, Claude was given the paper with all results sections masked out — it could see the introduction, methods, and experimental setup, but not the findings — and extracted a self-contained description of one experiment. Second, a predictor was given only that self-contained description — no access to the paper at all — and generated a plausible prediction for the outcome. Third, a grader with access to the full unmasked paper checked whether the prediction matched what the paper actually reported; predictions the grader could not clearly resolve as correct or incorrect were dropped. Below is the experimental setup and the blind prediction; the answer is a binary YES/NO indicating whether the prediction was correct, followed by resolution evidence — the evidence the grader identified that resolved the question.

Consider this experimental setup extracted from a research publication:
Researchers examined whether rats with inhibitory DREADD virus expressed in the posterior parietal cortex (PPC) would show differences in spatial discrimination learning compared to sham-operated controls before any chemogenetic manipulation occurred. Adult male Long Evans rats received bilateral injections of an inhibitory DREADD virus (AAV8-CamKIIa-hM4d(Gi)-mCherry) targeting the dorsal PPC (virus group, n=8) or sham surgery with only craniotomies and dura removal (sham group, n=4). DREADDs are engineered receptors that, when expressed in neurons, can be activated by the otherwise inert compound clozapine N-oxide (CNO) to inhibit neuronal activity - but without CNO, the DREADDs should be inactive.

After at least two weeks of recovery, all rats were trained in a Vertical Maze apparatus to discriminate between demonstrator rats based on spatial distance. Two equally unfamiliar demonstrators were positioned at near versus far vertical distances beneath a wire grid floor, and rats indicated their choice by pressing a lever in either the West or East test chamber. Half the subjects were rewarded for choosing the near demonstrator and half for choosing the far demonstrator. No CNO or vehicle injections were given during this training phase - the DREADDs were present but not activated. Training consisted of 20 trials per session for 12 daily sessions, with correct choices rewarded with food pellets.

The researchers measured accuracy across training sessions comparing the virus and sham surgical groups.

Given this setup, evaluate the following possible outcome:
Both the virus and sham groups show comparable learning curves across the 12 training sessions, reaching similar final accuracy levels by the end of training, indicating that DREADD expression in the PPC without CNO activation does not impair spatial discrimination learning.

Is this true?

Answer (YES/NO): YES